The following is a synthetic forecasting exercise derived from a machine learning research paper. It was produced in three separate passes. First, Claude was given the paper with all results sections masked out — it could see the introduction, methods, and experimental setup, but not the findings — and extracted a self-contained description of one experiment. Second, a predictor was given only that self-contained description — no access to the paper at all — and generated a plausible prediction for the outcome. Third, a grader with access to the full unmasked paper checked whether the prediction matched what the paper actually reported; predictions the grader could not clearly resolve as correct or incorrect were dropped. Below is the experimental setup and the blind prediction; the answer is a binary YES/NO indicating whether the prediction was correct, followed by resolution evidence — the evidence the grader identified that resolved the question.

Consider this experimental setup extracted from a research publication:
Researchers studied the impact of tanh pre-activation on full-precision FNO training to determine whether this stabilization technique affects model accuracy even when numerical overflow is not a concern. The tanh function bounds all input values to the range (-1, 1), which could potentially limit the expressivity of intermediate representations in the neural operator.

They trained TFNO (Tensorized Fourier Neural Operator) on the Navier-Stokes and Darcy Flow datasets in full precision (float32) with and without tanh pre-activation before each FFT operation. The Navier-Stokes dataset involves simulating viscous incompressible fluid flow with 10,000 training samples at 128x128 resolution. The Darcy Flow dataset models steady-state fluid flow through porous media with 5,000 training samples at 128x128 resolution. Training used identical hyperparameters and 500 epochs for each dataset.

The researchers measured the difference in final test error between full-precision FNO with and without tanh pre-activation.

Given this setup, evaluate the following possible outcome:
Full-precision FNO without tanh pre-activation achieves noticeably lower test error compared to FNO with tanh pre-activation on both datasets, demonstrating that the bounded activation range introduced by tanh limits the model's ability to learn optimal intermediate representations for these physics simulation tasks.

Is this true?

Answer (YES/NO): NO